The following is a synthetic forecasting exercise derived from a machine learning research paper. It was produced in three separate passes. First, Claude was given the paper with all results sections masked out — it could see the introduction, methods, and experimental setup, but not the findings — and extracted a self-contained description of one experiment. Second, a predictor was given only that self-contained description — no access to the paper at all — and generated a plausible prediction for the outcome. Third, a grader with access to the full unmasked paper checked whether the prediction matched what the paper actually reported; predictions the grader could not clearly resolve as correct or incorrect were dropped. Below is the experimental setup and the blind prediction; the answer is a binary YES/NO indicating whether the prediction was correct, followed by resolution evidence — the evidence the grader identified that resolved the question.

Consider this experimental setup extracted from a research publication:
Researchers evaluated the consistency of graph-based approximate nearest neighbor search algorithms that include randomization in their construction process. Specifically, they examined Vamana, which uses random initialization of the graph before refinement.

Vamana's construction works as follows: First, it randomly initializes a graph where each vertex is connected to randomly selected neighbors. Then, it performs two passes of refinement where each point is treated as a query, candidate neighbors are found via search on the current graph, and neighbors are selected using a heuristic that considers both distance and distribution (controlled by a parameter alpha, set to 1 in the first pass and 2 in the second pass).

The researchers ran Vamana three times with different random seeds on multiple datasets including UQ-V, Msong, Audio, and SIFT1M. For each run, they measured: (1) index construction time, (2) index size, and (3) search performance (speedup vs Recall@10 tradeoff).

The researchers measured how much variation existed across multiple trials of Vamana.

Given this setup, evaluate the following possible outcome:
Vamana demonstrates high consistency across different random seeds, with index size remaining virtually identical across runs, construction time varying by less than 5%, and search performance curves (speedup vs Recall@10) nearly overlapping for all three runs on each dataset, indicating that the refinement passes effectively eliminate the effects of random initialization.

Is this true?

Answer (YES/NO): NO